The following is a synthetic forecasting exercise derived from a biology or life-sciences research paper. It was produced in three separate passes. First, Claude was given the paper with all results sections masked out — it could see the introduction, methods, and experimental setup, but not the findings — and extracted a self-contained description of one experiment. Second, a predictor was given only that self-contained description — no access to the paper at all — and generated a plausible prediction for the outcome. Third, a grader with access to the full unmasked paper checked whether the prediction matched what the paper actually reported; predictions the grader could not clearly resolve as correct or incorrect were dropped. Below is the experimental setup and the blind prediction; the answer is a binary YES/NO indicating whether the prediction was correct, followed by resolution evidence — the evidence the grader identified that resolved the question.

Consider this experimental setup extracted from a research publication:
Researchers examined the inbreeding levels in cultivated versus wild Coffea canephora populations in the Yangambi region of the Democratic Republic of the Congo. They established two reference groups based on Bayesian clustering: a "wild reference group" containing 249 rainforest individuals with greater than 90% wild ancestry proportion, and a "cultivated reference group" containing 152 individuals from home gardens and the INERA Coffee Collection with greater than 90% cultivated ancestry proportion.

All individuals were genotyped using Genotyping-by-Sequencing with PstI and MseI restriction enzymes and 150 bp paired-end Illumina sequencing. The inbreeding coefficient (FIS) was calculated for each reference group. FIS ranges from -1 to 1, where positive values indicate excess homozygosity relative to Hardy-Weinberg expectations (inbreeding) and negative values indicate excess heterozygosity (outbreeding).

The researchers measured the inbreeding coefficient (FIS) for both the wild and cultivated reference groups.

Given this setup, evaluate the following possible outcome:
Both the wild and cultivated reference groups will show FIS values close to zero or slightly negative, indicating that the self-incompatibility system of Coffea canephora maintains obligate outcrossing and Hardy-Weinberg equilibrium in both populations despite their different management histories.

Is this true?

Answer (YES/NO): NO